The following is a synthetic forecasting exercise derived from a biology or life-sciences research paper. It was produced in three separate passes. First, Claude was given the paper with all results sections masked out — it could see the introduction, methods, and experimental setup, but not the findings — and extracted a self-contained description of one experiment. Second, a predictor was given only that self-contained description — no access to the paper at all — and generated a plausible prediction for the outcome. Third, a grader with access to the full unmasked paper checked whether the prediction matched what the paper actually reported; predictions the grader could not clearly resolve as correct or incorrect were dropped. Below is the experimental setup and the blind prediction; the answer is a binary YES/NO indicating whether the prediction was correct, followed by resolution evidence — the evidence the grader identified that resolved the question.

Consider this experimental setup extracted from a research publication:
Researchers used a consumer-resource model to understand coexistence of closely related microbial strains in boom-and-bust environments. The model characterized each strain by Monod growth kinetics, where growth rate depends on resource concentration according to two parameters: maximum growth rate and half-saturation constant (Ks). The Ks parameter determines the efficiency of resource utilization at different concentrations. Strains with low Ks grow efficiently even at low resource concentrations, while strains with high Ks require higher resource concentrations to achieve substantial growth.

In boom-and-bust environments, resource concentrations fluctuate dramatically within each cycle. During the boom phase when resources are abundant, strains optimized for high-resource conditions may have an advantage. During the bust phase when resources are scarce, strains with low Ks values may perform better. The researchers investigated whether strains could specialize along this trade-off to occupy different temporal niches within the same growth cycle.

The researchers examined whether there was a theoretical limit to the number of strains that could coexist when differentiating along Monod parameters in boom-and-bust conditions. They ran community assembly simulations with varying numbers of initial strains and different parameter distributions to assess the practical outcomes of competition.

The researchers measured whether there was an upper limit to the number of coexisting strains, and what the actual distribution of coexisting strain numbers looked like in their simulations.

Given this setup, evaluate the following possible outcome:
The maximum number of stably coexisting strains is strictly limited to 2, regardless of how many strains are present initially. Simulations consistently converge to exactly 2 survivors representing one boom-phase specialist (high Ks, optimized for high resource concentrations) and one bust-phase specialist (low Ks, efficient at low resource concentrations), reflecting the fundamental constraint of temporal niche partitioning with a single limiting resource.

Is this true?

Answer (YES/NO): NO